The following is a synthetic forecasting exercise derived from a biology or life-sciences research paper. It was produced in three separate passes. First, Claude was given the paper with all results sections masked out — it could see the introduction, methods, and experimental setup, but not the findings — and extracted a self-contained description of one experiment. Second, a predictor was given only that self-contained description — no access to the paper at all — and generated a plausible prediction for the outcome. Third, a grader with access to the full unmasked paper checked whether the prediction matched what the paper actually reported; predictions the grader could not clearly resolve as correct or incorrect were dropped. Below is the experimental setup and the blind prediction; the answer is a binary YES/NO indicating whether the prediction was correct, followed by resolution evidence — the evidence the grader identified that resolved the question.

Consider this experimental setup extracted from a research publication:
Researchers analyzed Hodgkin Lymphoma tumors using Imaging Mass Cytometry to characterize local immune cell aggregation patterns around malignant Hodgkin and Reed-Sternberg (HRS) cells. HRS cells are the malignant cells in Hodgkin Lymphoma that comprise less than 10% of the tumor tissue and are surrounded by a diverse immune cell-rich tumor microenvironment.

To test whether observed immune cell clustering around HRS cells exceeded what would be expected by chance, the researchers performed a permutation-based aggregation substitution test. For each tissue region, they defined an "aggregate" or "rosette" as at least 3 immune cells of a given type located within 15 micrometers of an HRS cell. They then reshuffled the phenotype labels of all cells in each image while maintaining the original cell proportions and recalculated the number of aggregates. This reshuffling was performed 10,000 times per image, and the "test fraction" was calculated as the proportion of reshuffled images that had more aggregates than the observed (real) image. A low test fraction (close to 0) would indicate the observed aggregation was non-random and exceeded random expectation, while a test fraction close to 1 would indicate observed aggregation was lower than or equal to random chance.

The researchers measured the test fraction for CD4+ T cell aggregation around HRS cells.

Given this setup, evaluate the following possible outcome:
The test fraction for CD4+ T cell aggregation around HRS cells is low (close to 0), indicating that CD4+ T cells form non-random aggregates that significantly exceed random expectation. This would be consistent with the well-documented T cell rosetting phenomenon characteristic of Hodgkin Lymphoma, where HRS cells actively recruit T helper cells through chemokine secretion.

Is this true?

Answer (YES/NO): YES